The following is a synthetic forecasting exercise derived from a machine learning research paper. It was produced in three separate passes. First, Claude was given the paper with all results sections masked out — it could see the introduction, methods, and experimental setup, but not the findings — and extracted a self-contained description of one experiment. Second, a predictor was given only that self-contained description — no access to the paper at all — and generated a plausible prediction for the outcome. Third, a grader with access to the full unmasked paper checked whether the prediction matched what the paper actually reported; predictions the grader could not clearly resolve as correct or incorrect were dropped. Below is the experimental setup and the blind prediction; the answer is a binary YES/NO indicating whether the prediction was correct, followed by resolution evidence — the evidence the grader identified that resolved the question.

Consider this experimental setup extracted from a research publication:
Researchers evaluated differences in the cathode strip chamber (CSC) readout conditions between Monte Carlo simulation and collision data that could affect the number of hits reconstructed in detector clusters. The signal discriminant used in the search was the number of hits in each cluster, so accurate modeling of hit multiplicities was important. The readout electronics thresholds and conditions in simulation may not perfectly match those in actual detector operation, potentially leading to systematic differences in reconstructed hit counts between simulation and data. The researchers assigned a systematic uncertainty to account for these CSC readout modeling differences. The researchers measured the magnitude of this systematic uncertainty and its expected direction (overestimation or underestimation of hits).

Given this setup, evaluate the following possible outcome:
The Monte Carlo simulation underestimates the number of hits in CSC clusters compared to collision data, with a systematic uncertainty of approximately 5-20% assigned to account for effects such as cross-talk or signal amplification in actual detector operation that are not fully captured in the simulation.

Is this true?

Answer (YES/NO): NO